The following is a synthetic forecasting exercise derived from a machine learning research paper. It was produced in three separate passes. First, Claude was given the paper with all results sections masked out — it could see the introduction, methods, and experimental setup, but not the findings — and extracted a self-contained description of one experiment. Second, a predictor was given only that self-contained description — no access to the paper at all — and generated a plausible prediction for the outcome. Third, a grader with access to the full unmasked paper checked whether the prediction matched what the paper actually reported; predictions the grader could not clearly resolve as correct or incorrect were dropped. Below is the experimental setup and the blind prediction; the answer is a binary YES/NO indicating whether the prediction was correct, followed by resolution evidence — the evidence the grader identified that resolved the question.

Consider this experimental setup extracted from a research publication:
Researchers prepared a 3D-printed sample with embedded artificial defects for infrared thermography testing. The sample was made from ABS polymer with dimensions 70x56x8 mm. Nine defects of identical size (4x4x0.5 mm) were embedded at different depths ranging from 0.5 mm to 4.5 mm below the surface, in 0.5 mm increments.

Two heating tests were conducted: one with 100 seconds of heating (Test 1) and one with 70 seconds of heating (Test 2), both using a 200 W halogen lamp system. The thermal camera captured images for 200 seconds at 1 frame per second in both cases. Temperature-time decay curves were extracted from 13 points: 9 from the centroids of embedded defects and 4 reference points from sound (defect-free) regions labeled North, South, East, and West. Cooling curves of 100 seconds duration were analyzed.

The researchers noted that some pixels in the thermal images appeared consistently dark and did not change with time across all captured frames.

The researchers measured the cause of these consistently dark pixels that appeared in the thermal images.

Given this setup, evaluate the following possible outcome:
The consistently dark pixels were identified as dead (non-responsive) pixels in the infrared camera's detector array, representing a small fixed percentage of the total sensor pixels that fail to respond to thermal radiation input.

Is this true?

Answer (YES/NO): YES